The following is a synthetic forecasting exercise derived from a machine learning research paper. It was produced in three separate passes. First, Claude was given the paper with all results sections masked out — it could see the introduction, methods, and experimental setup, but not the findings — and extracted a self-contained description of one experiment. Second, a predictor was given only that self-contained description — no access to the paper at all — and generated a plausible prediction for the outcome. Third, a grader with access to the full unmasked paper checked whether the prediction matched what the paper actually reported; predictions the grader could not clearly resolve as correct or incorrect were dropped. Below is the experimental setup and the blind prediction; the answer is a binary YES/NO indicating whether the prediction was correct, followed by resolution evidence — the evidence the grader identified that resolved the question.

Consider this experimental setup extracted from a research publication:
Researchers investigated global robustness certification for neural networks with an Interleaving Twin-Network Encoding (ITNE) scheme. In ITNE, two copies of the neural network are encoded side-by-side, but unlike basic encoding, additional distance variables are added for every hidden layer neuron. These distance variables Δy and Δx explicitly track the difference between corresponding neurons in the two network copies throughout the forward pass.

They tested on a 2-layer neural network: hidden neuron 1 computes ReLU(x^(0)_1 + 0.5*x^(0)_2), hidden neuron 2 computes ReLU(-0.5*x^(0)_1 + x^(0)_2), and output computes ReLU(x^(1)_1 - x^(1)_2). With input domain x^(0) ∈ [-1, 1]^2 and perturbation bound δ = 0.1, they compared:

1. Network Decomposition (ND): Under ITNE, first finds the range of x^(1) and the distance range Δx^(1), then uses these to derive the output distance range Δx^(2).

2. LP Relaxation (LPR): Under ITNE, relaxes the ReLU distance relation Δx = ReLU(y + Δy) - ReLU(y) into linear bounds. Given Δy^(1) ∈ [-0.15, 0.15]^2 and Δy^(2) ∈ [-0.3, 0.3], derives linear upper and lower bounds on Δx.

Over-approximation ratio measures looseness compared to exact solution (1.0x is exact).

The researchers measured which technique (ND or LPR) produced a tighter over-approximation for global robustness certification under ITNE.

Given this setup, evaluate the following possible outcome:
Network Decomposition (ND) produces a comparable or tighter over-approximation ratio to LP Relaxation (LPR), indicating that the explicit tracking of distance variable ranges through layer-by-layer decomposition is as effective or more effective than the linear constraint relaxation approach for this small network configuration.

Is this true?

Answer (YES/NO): NO